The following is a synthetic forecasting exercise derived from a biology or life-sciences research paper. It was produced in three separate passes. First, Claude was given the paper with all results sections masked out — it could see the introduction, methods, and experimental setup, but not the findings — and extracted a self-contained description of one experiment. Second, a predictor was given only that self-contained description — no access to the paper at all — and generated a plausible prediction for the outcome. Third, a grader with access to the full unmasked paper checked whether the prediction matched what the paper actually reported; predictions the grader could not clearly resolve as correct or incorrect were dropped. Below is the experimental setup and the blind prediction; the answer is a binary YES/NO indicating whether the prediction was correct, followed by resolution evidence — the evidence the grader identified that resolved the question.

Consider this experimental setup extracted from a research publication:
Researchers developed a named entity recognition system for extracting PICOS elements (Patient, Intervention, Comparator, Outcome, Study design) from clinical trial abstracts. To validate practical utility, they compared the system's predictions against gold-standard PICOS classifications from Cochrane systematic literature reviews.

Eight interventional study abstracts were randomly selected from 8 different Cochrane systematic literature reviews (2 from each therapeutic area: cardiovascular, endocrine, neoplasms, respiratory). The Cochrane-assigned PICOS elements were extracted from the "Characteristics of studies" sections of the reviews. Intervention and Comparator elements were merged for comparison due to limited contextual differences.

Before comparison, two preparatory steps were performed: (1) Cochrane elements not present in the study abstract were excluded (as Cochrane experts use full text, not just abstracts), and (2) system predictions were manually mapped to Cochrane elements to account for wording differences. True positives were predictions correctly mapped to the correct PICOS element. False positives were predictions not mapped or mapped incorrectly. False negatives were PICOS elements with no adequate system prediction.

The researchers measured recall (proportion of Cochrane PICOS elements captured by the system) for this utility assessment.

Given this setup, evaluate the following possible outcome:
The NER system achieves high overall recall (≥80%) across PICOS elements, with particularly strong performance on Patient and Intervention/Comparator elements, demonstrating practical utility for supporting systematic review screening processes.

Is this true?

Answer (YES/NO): NO